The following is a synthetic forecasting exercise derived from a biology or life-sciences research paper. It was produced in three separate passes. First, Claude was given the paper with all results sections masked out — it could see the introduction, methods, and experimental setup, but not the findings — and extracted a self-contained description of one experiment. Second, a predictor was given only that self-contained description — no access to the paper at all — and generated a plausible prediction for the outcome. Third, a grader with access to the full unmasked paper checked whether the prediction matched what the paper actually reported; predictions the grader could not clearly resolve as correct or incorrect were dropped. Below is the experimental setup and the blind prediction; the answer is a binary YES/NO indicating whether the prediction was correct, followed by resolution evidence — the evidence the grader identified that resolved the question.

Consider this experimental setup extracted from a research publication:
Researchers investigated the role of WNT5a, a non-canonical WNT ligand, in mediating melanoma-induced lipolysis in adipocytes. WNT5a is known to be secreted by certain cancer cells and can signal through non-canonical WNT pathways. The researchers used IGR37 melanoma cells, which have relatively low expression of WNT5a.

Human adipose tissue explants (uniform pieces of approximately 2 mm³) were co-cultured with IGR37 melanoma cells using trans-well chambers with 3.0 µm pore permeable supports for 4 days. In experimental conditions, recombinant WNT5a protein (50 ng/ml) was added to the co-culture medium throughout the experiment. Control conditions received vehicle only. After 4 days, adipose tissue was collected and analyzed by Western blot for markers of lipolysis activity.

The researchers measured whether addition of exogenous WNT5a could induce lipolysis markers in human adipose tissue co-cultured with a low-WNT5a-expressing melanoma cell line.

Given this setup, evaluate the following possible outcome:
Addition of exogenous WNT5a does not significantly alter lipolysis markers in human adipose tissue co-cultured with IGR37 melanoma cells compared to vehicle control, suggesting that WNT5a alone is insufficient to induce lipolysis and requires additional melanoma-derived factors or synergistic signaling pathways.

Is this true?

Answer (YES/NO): NO